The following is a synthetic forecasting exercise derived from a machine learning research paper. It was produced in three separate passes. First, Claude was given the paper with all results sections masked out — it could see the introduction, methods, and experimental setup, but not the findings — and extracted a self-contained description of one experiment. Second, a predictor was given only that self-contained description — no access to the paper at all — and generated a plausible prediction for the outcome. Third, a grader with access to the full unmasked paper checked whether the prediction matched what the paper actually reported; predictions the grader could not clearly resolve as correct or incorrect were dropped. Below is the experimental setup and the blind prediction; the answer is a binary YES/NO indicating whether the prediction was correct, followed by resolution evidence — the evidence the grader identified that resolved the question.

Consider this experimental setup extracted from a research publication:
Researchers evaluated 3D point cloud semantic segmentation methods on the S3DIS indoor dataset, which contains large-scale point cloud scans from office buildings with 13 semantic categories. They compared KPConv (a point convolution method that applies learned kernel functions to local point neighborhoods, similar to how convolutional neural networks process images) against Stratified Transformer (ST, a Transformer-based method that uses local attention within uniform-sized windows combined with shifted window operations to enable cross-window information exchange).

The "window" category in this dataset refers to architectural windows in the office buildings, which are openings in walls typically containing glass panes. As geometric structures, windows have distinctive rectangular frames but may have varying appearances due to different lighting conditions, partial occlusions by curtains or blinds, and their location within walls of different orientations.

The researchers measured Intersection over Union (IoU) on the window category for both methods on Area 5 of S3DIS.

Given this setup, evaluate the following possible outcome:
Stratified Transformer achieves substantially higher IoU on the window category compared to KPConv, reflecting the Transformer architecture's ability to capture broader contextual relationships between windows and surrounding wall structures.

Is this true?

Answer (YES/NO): NO